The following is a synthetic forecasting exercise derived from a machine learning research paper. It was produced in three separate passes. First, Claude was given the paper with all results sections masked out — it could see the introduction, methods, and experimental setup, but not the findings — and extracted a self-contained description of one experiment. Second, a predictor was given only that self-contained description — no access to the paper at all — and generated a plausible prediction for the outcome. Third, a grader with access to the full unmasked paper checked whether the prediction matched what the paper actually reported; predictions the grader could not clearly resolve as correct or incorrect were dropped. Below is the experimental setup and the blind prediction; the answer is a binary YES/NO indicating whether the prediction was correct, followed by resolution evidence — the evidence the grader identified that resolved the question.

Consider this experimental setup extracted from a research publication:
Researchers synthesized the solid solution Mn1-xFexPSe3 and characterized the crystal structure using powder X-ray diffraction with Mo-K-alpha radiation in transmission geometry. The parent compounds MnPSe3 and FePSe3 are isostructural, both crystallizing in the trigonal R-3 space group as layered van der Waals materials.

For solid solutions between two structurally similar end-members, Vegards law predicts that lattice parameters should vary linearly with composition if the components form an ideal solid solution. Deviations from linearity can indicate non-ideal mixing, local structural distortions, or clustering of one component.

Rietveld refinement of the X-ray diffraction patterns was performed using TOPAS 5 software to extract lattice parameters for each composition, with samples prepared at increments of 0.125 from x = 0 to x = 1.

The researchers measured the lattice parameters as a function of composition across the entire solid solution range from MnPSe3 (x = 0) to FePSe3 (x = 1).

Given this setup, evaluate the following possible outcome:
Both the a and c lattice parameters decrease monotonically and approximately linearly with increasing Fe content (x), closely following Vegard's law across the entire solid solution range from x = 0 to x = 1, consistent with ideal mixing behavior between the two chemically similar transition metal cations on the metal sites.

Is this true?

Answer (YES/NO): YES